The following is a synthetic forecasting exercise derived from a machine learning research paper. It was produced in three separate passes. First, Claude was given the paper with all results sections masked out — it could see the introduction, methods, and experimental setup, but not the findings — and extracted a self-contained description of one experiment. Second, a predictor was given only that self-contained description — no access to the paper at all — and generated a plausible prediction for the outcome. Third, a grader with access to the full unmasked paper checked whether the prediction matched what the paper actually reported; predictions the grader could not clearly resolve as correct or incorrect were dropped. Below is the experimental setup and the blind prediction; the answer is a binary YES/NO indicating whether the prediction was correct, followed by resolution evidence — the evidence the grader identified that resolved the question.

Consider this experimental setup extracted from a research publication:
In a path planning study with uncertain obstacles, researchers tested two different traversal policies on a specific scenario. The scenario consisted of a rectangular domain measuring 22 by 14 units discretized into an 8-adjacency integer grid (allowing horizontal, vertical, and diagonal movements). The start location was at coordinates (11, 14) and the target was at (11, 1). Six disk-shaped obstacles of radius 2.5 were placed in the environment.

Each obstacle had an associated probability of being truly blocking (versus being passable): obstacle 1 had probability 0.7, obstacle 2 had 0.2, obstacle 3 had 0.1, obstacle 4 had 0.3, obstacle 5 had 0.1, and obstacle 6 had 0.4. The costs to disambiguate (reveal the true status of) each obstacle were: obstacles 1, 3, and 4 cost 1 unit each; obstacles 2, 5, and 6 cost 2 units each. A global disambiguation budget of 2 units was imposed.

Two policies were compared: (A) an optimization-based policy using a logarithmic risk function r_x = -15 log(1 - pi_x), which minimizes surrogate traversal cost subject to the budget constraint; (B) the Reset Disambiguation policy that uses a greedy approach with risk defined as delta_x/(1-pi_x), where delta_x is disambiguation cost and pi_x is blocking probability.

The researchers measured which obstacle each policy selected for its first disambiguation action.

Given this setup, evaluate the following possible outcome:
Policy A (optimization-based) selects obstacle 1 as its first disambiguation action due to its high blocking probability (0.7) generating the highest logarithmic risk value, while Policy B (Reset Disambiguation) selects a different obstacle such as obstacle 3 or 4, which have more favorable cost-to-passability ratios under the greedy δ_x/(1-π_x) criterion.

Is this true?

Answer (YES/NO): NO